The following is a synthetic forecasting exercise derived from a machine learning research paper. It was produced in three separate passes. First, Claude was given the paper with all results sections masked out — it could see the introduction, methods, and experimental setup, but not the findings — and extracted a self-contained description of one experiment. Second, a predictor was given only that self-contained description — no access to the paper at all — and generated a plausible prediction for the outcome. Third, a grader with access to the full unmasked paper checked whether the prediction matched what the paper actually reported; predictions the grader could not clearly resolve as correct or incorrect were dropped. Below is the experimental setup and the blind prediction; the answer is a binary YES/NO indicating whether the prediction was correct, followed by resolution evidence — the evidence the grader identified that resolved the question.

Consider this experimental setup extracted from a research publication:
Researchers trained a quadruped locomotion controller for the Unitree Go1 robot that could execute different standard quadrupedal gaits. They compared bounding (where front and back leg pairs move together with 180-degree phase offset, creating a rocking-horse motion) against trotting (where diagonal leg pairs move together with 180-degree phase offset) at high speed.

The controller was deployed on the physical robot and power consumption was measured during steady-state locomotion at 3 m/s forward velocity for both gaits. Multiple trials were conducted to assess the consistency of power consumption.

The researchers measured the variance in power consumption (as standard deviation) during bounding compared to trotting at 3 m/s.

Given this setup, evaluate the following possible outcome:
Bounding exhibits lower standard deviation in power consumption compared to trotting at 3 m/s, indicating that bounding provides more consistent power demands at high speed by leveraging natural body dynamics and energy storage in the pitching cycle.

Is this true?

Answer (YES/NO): NO